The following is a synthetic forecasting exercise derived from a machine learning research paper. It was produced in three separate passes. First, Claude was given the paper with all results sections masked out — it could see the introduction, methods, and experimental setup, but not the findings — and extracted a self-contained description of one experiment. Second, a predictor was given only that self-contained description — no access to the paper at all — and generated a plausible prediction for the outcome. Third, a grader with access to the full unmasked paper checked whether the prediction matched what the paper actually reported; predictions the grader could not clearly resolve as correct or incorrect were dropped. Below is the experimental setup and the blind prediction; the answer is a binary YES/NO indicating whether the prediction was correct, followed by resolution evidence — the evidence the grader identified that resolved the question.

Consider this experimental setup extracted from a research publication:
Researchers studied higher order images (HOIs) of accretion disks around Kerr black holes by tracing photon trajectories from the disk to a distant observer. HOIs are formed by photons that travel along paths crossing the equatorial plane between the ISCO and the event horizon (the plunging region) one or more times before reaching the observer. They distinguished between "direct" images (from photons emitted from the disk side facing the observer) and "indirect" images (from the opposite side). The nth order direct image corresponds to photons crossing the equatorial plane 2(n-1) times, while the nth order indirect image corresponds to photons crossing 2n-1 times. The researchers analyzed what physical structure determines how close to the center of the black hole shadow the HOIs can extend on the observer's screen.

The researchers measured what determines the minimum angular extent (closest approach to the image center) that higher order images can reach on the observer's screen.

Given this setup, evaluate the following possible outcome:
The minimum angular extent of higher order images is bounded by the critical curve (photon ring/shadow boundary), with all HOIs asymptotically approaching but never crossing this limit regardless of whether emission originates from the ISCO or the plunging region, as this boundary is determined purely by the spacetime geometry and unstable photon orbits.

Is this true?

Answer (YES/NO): YES